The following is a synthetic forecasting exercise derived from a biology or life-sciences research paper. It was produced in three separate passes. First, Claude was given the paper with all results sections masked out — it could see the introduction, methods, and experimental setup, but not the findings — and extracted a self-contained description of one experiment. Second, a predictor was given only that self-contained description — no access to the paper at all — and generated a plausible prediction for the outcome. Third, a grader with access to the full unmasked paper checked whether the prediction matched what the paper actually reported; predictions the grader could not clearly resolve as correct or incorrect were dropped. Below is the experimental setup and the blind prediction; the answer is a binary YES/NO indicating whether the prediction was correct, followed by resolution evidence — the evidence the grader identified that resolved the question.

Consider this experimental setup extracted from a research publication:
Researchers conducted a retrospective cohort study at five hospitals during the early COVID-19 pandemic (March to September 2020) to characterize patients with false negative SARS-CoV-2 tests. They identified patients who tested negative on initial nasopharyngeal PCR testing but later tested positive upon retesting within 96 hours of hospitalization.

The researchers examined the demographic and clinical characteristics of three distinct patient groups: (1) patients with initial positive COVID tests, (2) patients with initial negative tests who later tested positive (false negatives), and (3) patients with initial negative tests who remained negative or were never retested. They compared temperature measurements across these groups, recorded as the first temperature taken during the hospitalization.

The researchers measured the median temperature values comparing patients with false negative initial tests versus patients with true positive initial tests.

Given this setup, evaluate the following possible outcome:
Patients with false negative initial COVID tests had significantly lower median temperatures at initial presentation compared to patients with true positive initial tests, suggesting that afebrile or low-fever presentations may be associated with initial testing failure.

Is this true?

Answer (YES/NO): NO